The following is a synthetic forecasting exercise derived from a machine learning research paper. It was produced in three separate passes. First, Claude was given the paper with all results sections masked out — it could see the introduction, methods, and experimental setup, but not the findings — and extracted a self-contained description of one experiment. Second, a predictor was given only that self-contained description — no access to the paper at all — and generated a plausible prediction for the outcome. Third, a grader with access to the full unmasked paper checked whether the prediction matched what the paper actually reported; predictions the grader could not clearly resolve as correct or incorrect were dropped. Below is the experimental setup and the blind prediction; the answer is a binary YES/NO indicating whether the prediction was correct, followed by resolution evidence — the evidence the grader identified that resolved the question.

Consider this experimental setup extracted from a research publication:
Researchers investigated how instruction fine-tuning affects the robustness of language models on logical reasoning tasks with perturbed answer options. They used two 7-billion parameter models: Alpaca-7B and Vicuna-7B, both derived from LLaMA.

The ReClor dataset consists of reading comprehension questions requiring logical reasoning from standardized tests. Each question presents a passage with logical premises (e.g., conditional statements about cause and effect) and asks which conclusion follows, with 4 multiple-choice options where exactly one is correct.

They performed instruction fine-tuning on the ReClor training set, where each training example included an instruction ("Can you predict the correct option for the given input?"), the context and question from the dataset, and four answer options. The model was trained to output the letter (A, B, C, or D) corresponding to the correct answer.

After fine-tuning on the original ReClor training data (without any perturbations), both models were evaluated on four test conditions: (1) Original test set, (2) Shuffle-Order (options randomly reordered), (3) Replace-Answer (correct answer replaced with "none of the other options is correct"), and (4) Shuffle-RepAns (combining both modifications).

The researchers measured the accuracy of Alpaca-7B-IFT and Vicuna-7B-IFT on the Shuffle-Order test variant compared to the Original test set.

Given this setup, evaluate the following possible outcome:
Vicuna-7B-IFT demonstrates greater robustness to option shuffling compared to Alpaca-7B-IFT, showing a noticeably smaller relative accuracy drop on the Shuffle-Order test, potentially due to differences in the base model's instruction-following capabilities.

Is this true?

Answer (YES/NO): NO